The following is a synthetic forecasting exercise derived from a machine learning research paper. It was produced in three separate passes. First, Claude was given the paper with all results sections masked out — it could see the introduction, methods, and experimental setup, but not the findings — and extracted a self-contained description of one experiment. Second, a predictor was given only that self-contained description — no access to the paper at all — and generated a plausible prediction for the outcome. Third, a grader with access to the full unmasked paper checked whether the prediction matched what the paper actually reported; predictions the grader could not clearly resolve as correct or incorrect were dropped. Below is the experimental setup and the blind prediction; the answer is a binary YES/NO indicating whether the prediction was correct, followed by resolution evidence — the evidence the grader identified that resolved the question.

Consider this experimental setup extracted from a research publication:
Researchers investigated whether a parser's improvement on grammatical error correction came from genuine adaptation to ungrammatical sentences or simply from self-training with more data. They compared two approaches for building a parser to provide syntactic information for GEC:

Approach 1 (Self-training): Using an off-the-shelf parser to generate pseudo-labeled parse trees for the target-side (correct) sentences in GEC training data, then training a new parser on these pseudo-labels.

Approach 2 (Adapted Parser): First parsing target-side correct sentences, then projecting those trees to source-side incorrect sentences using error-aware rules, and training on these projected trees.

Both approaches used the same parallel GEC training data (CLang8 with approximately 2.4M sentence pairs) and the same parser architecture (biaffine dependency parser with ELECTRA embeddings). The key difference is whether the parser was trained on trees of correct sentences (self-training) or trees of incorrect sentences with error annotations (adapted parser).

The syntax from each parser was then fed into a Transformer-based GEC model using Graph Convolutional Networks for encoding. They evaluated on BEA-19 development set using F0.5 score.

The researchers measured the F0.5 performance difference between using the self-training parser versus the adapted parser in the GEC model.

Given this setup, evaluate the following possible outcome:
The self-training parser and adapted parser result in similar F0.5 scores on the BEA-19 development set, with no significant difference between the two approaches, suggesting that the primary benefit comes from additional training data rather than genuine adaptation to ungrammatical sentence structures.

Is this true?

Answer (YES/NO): NO